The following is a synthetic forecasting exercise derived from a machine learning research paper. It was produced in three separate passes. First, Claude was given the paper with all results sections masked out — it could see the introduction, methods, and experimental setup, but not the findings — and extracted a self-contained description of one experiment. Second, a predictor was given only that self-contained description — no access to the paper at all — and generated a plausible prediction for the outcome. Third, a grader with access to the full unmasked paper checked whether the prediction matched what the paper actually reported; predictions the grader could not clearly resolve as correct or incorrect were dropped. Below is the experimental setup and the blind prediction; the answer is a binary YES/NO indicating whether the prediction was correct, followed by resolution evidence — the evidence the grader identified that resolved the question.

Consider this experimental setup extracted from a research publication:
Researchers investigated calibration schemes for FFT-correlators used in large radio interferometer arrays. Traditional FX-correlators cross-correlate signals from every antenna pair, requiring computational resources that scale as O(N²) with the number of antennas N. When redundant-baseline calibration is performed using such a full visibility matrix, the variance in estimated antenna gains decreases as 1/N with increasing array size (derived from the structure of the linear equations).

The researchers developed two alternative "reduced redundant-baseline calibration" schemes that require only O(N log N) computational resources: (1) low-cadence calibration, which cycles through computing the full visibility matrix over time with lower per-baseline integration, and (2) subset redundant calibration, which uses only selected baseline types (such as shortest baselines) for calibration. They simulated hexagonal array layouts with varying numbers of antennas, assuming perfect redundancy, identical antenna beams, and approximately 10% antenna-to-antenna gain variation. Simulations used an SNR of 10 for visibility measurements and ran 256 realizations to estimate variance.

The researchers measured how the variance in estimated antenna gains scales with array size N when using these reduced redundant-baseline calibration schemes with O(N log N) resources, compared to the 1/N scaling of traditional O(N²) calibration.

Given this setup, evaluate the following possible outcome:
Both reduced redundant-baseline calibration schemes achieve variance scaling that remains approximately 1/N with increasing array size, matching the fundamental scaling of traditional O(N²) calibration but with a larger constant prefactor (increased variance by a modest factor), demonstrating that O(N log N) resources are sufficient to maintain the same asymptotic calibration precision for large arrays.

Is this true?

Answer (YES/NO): NO